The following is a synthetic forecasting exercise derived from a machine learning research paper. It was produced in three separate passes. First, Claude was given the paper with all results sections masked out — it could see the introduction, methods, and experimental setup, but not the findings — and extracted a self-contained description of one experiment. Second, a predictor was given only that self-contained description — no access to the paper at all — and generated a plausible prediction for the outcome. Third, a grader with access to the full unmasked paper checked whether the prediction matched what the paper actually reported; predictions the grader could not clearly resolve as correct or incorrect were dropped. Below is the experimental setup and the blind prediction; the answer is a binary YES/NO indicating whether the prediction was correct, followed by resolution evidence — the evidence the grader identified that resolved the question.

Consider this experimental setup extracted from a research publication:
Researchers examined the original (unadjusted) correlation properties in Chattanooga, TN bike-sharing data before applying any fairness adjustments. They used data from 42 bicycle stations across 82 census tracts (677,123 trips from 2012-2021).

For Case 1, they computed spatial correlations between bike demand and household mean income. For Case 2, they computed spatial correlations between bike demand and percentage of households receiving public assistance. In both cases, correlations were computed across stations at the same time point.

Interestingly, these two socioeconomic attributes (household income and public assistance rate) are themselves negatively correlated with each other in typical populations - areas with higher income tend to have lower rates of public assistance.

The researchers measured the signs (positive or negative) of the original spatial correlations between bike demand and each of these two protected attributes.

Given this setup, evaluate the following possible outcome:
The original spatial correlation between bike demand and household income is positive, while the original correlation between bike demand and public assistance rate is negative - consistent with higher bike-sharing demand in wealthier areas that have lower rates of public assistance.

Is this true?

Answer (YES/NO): NO